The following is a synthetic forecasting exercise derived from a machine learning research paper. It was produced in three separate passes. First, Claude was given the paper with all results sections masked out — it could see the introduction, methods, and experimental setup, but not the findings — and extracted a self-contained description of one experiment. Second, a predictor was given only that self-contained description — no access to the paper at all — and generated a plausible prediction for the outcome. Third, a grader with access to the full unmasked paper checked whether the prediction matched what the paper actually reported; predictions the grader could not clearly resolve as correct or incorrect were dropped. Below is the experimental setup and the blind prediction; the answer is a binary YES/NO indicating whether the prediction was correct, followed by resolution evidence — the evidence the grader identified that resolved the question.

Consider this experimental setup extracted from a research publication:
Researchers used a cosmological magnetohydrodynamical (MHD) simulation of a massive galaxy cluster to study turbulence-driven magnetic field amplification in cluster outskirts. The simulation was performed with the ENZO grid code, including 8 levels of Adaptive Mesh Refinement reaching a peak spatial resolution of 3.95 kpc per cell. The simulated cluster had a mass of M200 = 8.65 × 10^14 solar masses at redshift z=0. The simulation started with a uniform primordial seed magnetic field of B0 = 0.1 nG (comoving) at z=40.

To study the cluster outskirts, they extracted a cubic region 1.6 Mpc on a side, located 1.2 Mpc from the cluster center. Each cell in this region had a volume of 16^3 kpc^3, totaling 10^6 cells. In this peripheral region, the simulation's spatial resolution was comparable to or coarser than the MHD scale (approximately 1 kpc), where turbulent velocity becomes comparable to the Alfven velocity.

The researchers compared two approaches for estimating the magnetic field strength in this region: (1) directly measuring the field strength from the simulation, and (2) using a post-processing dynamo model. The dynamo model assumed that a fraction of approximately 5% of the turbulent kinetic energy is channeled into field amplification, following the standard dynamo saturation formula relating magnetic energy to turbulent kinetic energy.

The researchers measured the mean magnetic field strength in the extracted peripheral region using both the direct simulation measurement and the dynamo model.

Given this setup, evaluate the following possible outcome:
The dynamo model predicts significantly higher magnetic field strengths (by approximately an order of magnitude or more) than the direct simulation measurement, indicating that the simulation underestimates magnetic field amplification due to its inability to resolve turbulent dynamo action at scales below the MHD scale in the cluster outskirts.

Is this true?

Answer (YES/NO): NO